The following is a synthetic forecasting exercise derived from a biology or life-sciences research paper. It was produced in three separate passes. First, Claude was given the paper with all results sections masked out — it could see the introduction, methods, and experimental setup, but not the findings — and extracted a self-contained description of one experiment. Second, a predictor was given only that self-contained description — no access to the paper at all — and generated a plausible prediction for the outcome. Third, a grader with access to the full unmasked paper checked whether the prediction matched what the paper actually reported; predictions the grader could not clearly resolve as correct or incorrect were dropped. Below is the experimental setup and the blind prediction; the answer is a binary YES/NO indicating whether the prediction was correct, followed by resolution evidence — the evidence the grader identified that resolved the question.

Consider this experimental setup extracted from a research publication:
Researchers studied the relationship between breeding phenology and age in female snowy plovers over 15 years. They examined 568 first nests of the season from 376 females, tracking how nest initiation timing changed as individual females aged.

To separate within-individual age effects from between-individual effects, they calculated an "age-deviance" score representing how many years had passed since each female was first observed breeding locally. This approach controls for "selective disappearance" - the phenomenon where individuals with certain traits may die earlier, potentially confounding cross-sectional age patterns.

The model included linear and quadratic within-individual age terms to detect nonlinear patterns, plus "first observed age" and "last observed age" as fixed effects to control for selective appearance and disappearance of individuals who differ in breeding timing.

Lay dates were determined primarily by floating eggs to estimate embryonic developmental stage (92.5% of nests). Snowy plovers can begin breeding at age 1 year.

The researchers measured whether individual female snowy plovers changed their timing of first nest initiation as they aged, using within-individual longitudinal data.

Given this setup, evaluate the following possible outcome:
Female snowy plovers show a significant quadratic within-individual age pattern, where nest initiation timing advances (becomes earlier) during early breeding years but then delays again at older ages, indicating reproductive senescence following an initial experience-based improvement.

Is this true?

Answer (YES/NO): NO